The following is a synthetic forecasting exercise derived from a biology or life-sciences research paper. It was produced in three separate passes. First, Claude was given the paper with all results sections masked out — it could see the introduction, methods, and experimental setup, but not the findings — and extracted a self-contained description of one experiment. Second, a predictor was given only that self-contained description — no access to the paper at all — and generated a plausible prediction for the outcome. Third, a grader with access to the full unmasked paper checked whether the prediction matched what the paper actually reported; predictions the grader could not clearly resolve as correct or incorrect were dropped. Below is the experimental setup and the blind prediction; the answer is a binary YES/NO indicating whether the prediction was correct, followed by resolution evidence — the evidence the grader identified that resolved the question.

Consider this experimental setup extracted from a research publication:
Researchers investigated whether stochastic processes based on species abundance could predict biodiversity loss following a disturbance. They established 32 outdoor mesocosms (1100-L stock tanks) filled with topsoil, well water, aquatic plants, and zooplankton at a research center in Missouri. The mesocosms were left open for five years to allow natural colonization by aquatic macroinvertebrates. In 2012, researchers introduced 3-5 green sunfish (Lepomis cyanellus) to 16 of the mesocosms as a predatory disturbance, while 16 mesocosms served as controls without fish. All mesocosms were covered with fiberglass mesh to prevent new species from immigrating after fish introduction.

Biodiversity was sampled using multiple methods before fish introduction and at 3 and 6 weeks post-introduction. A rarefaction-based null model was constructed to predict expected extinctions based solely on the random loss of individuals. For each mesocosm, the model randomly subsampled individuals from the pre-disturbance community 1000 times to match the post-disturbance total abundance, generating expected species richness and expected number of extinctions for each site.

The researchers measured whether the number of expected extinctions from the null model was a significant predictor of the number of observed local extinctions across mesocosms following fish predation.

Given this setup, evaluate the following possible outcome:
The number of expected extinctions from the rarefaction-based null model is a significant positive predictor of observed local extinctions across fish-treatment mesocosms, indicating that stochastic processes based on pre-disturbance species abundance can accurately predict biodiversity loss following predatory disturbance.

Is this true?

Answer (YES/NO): YES